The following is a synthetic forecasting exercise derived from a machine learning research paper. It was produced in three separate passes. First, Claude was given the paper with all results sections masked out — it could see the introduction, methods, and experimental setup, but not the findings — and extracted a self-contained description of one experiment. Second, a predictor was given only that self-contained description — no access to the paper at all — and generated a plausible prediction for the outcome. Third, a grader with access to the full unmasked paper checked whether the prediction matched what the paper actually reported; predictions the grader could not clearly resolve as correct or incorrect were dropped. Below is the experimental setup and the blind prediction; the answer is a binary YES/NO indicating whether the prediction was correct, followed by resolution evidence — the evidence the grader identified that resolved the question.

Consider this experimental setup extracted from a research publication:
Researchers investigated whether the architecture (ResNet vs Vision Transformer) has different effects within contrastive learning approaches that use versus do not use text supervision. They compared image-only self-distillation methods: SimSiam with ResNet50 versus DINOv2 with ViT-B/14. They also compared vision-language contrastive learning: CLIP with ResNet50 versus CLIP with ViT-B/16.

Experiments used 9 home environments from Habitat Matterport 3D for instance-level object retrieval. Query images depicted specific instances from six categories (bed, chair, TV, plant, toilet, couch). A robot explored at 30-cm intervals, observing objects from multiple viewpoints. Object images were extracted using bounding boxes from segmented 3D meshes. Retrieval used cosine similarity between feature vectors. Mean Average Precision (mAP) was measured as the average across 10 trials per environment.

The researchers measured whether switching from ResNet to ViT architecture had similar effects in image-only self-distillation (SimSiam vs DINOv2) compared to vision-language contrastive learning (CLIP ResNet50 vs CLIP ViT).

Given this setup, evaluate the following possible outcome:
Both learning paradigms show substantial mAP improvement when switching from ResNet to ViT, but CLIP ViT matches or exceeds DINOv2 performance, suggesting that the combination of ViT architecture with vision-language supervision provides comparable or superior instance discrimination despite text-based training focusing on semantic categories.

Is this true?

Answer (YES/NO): NO